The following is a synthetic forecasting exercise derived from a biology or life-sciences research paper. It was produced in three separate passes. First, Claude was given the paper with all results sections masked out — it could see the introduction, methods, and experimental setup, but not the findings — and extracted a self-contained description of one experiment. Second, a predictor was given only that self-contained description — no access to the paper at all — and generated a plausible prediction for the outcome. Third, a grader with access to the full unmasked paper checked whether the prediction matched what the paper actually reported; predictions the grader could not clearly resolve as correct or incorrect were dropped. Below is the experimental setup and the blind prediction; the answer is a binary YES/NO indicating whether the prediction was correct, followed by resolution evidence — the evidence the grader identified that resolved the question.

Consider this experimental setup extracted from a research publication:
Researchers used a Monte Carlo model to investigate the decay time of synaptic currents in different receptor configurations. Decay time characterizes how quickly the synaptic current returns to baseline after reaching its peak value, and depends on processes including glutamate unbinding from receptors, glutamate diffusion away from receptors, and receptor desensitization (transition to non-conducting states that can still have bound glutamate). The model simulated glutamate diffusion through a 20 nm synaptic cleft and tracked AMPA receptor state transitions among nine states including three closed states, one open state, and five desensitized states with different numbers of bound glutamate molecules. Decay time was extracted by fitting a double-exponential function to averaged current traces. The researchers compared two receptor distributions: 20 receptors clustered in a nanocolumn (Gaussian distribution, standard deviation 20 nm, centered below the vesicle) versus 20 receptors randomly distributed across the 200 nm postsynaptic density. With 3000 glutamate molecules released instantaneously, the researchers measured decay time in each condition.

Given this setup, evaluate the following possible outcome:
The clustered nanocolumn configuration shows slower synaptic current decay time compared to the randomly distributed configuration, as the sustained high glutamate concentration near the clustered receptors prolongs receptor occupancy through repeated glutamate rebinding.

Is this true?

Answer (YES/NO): YES